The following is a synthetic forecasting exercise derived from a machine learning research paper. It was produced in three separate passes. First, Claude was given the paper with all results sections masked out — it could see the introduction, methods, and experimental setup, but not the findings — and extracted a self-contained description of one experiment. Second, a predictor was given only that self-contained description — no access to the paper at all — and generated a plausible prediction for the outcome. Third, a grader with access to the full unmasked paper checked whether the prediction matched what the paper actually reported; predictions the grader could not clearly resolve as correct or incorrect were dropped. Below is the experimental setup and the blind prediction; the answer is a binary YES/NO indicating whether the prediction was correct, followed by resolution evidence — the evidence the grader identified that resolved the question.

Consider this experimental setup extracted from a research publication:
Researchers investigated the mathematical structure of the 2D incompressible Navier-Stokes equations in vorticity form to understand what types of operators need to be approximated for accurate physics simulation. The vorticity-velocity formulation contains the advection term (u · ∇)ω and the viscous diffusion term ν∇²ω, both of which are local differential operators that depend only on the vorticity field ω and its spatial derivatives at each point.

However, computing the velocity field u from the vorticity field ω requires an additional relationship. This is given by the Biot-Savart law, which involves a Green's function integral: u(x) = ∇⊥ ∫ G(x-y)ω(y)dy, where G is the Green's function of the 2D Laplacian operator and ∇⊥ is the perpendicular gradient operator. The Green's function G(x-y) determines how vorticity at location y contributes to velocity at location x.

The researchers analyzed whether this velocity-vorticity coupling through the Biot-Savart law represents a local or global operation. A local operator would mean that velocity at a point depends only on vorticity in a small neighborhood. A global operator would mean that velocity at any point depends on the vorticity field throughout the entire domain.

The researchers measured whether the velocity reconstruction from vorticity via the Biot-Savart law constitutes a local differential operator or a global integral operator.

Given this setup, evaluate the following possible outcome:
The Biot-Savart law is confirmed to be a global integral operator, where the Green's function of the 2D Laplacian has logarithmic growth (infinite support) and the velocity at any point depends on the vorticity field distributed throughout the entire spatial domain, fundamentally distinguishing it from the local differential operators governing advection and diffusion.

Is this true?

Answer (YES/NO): NO